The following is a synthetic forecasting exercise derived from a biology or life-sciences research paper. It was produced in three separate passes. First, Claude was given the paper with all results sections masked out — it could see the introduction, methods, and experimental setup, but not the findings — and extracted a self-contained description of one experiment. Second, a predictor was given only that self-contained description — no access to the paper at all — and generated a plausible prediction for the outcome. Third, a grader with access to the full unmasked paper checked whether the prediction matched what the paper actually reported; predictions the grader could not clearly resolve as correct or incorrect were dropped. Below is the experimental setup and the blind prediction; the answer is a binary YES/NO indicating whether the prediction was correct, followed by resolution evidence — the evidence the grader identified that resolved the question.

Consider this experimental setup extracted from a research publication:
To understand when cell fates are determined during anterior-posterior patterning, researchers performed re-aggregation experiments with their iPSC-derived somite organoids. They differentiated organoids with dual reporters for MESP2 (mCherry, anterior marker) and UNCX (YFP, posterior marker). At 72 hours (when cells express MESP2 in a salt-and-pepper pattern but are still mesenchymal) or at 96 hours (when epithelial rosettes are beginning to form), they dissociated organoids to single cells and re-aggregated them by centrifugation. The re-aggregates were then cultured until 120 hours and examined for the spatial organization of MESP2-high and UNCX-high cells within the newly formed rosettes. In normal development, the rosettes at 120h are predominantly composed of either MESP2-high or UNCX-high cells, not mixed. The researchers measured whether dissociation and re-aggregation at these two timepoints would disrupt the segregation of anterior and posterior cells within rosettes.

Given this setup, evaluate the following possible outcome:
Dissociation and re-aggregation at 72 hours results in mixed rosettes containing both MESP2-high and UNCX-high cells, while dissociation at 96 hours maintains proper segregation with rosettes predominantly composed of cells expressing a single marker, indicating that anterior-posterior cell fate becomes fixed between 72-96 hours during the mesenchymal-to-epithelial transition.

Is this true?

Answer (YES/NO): NO